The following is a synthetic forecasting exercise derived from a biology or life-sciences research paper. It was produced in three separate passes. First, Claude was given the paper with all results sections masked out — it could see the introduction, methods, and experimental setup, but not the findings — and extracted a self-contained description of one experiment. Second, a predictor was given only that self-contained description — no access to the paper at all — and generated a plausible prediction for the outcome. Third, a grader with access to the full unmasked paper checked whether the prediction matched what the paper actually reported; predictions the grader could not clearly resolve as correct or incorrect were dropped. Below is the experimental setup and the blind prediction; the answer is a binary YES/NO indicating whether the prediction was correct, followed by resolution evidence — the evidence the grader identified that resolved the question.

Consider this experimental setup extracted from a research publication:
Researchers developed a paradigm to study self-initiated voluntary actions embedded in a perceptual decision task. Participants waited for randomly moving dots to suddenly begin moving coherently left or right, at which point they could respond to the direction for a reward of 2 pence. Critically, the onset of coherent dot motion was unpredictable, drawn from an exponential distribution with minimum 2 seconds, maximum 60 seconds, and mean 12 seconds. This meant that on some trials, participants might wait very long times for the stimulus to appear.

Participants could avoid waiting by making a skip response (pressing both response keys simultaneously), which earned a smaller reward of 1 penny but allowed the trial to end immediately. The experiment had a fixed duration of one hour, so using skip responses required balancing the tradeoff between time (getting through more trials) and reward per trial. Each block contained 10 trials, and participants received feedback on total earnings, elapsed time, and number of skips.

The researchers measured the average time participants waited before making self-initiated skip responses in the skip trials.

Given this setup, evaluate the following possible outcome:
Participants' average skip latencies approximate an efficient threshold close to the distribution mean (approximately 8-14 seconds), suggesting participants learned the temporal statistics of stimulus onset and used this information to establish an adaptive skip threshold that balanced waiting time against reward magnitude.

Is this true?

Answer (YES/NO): NO